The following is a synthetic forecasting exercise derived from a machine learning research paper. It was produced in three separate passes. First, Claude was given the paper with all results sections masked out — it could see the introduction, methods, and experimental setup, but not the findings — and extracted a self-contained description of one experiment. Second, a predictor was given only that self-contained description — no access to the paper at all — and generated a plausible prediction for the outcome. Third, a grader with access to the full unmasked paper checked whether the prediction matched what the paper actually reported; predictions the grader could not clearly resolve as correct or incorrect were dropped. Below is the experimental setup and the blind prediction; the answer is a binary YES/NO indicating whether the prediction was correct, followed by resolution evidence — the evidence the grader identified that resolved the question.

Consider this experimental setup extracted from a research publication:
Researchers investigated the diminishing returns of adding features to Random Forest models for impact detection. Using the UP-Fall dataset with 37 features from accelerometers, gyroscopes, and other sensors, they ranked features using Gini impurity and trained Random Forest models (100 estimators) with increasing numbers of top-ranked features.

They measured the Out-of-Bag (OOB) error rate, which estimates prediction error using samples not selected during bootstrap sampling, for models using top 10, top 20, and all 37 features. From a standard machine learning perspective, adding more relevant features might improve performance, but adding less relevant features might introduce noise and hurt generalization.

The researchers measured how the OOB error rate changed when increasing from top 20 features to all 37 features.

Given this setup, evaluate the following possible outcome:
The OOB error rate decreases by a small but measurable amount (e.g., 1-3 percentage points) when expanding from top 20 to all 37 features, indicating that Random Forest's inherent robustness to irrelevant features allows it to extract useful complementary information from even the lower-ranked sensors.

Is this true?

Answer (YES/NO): NO